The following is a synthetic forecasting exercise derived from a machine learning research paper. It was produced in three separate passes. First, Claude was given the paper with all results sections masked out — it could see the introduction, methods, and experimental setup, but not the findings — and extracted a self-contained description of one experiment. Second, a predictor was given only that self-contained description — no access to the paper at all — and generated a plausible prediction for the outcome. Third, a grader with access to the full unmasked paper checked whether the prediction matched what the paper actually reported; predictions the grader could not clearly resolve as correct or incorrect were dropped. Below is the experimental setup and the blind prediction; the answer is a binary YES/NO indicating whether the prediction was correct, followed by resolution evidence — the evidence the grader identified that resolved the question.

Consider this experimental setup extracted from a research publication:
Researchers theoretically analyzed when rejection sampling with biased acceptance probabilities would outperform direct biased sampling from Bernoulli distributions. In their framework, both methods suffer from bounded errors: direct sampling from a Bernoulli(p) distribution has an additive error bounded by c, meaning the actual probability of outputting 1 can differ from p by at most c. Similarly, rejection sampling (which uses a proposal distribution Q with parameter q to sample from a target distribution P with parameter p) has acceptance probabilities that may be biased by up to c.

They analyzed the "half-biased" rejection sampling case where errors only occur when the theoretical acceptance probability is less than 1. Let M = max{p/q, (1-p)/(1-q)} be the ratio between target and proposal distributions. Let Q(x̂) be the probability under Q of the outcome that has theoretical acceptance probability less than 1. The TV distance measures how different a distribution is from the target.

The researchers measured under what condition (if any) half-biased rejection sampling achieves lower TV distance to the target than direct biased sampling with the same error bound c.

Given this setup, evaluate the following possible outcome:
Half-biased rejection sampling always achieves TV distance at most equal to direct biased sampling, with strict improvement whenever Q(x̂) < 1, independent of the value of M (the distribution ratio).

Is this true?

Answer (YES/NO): NO